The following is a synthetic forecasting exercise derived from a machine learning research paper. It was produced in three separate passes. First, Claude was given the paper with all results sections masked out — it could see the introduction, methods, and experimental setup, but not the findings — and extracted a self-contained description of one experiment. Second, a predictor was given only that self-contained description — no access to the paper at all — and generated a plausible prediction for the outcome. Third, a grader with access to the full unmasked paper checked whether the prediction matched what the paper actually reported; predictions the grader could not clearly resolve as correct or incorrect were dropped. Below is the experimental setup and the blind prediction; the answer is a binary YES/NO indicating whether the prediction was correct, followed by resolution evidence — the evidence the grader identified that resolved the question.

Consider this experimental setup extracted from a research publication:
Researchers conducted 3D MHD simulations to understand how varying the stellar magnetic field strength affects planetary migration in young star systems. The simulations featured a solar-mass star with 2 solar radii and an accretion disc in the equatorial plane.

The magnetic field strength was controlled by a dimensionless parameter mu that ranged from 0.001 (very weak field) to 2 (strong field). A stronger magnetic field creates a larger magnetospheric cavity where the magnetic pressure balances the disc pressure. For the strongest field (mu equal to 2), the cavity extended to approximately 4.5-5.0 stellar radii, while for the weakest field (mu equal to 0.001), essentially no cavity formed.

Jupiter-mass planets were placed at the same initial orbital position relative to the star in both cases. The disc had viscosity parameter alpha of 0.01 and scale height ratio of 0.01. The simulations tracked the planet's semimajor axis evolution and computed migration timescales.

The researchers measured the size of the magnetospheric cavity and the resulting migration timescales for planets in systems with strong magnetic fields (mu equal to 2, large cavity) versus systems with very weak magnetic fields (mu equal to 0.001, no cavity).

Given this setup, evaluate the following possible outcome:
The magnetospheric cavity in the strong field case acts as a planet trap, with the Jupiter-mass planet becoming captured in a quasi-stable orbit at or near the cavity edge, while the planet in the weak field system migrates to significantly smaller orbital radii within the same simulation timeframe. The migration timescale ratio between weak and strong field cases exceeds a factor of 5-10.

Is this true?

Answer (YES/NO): YES